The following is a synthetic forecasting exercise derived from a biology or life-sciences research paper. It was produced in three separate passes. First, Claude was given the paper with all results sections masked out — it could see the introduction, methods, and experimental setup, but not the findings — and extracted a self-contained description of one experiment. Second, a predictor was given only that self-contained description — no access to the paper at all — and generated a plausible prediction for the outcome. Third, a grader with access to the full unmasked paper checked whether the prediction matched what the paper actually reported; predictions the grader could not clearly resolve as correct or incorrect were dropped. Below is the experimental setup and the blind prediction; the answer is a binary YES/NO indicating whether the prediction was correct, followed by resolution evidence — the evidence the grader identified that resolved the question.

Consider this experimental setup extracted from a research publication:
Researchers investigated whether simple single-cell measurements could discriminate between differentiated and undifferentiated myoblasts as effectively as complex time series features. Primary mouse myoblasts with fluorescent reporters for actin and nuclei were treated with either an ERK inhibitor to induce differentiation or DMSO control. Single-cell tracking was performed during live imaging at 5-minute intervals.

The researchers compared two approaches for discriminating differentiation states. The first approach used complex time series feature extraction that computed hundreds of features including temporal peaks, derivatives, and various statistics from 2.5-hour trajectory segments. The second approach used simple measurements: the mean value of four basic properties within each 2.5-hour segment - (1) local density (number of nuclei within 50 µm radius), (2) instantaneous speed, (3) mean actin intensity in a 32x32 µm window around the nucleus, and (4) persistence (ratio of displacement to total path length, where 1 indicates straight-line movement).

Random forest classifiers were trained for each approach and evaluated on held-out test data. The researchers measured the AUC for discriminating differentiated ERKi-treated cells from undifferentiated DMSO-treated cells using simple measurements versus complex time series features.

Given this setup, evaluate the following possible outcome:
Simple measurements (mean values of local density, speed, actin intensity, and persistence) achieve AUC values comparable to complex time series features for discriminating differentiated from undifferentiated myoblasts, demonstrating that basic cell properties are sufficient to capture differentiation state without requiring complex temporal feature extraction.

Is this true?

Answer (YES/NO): NO